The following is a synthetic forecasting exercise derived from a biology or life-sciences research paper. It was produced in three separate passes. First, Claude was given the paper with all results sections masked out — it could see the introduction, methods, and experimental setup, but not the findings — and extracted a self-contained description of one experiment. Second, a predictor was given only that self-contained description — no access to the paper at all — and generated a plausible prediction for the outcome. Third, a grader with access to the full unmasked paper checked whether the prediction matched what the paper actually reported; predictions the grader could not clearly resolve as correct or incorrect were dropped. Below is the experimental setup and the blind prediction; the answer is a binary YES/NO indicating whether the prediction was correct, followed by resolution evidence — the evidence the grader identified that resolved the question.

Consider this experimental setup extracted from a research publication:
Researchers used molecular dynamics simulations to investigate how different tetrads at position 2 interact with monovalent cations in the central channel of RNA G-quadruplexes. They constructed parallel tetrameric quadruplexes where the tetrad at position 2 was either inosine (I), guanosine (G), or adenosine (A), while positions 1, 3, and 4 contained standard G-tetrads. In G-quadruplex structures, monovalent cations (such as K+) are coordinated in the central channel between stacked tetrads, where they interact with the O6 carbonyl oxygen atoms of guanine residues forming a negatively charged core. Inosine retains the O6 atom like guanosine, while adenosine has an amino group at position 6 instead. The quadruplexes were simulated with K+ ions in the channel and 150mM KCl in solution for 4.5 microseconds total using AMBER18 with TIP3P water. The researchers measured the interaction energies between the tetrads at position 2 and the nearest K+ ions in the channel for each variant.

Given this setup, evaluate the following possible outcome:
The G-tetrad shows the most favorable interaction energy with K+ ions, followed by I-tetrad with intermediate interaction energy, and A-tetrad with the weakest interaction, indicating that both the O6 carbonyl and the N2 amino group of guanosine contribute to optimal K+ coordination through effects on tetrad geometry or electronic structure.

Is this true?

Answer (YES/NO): NO